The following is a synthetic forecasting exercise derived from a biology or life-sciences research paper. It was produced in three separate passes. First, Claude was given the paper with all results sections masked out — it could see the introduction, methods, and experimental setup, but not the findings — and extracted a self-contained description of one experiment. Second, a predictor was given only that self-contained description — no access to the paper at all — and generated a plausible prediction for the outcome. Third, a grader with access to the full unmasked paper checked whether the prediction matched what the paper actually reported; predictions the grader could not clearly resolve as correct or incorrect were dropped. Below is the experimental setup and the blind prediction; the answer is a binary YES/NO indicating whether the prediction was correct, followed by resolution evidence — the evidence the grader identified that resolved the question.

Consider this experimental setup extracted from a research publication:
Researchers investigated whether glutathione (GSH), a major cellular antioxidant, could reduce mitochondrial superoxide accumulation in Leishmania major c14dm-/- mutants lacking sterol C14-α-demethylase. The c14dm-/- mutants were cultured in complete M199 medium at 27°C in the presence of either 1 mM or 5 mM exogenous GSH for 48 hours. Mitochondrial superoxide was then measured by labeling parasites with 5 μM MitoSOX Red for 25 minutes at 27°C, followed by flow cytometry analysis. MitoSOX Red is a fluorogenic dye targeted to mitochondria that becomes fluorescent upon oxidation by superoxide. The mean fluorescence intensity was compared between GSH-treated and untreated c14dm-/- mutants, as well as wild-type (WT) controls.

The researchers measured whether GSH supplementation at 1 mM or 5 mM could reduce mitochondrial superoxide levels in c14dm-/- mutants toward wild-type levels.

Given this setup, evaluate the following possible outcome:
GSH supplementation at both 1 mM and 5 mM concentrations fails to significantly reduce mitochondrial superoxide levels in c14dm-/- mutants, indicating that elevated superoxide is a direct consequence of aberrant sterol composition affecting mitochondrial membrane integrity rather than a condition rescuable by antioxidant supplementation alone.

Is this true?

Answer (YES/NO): NO